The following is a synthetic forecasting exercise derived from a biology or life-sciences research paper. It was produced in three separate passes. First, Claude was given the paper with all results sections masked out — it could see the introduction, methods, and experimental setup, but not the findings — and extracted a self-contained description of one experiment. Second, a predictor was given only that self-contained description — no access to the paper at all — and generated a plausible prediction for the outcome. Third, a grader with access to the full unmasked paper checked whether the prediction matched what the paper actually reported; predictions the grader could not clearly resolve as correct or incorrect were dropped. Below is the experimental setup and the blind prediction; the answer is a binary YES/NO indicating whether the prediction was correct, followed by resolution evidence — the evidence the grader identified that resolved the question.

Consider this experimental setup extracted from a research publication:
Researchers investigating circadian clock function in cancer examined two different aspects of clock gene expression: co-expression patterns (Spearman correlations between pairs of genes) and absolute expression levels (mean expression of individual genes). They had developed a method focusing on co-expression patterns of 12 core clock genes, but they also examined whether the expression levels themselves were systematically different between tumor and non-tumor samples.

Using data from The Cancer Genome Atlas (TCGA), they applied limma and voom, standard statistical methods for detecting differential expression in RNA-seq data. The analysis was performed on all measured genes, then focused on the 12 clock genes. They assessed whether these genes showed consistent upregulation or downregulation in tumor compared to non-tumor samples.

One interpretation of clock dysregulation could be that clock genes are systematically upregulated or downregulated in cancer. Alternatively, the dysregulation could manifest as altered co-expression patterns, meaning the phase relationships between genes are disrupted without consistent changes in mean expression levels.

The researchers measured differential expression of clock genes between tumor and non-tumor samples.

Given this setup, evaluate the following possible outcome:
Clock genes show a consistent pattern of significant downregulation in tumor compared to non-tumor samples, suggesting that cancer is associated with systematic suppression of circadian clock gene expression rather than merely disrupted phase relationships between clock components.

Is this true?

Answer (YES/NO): NO